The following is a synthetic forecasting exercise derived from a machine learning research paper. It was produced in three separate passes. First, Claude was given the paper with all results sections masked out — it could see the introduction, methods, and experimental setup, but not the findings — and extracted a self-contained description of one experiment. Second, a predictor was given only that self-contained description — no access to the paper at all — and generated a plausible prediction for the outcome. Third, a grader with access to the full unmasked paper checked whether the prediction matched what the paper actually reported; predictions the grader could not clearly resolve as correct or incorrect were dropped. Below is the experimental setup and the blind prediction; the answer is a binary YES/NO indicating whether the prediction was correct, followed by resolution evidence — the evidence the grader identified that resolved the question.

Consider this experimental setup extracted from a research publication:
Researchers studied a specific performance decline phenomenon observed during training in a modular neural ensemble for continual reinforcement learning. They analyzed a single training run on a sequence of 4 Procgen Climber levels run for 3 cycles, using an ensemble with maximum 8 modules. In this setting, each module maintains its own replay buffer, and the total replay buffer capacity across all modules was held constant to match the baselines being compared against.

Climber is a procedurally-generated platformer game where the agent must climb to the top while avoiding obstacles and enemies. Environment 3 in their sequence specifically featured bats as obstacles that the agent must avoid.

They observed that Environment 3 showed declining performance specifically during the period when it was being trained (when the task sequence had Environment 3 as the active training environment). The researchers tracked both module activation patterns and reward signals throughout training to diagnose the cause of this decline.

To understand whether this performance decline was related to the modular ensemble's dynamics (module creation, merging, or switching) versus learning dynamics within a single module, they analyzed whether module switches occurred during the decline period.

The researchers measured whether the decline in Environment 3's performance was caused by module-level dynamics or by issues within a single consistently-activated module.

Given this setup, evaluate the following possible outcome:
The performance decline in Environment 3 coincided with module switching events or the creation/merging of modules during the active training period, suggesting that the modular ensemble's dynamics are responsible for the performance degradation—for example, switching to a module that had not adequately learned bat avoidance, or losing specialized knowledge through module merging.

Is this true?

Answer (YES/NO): NO